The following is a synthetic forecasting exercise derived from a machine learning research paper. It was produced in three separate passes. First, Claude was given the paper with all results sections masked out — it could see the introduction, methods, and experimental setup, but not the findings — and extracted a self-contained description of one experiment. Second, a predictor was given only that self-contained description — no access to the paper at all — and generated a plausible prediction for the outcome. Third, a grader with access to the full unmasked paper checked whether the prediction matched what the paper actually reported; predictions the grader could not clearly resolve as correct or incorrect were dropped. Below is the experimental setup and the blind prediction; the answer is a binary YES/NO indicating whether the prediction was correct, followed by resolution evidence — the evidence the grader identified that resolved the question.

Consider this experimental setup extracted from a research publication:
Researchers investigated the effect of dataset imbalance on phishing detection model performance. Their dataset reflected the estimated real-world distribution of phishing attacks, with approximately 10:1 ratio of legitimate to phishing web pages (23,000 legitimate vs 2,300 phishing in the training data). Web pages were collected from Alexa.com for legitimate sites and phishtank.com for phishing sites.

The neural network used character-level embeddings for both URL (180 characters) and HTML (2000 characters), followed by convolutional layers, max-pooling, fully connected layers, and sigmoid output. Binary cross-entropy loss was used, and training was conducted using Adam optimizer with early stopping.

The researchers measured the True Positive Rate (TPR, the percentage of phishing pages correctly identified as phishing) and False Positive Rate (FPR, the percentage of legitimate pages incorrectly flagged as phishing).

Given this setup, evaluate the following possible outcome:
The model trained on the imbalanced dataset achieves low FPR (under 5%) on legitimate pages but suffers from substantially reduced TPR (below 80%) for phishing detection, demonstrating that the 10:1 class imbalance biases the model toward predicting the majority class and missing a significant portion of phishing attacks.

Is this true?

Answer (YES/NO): NO